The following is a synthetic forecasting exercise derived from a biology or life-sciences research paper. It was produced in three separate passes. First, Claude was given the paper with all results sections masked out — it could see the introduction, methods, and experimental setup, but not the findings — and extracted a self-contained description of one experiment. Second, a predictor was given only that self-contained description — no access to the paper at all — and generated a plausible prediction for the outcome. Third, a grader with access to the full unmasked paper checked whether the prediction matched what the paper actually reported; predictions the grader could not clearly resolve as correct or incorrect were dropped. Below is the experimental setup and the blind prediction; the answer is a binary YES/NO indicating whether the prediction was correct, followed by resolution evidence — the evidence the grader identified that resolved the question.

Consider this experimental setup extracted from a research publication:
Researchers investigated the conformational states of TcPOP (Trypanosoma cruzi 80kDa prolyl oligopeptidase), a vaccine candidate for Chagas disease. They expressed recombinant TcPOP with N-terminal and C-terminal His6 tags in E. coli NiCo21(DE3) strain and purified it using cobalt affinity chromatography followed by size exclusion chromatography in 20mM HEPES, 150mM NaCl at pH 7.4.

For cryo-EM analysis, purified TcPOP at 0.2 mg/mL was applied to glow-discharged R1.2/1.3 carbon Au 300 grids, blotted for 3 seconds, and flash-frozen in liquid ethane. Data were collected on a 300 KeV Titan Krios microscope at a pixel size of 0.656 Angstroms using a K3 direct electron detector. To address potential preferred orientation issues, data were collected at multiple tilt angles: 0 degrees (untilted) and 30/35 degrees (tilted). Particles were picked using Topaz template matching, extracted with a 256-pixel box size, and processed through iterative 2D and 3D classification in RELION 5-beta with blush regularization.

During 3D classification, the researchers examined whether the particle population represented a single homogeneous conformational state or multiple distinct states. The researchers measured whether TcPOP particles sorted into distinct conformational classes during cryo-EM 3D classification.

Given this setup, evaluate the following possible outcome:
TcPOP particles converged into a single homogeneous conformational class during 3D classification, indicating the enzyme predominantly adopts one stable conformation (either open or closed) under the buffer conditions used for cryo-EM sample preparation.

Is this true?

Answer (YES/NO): NO